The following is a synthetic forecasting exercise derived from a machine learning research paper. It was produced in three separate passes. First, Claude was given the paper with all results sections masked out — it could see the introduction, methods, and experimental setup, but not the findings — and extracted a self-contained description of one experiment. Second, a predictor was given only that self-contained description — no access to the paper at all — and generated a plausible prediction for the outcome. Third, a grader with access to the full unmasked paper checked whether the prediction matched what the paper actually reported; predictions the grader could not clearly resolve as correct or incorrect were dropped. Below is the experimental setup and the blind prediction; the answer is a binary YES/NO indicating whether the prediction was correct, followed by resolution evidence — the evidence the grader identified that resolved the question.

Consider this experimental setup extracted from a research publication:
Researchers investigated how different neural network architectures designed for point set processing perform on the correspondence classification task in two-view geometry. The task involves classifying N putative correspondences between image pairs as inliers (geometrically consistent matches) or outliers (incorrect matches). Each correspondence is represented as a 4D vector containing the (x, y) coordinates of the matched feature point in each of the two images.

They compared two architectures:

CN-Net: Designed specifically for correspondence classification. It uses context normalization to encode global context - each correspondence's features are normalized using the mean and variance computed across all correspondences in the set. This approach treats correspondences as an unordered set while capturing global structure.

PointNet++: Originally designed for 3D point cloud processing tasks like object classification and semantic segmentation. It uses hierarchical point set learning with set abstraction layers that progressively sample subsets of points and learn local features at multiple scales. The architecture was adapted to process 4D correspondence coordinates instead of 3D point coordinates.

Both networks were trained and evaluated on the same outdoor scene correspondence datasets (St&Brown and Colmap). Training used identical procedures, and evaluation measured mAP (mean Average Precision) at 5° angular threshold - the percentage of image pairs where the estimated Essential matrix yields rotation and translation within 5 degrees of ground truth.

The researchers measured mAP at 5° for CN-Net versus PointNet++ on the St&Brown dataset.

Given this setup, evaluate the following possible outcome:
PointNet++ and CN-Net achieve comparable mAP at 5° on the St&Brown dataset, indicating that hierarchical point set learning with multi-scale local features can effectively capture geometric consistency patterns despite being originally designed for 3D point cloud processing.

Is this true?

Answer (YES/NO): NO